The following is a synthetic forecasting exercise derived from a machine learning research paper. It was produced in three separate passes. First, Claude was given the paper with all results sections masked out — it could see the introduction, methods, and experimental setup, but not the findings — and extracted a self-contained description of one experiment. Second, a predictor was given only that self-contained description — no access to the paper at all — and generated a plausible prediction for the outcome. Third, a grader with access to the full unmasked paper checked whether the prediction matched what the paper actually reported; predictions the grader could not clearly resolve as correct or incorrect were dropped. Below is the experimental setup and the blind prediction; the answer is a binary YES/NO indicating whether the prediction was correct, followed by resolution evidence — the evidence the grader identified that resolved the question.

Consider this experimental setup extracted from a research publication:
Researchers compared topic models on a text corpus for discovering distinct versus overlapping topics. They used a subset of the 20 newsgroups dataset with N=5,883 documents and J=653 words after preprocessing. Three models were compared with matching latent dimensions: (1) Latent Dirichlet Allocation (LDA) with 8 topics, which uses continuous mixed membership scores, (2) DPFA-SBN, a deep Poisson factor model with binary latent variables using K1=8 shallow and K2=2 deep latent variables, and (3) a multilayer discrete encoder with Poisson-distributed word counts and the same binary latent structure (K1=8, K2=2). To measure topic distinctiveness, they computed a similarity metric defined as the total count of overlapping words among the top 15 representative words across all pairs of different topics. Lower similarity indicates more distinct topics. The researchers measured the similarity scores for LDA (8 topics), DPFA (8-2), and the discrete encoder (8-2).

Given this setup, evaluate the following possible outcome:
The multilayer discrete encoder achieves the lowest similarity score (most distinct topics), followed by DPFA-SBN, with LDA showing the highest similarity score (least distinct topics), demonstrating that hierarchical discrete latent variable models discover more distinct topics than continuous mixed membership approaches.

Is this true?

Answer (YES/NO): YES